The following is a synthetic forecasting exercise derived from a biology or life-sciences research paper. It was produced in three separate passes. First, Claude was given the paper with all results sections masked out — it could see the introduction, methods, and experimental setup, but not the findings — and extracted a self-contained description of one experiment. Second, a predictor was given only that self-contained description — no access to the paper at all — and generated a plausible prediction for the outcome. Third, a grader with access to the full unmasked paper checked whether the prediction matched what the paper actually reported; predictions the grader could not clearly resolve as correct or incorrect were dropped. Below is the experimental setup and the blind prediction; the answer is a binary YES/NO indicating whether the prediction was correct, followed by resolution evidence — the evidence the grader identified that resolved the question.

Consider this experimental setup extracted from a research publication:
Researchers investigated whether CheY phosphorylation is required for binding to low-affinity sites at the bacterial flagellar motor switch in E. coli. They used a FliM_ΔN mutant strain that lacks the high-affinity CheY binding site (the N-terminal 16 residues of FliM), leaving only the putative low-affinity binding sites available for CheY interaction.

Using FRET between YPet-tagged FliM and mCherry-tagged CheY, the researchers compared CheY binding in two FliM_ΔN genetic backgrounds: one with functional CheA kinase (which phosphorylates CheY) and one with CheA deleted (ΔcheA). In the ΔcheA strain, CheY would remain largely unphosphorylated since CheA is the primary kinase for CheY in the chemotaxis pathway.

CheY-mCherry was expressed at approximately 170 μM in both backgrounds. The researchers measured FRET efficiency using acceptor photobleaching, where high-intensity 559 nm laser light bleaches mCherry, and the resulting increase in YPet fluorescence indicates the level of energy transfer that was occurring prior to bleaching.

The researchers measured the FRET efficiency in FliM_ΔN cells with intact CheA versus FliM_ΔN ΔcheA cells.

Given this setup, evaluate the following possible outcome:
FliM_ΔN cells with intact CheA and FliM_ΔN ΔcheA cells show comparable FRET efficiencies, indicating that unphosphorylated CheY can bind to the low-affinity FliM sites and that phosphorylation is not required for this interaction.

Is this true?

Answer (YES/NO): NO